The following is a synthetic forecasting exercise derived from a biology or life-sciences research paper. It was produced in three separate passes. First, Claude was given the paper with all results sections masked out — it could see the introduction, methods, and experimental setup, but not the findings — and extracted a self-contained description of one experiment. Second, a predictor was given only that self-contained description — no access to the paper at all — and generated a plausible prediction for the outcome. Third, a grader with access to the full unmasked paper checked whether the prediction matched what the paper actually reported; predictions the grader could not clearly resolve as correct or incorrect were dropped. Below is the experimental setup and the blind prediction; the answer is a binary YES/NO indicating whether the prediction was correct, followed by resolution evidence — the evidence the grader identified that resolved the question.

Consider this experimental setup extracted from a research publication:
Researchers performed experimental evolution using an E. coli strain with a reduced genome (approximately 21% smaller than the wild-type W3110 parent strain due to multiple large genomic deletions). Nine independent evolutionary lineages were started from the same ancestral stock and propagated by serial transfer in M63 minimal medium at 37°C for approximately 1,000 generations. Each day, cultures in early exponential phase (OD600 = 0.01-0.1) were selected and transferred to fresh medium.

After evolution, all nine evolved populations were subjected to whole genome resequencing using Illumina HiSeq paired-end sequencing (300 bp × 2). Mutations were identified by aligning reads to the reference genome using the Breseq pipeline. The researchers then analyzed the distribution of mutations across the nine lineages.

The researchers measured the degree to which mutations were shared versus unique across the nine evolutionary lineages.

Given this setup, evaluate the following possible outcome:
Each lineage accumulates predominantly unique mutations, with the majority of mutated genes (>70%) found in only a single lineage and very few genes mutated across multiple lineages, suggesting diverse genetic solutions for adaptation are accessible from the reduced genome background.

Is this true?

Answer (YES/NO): YES